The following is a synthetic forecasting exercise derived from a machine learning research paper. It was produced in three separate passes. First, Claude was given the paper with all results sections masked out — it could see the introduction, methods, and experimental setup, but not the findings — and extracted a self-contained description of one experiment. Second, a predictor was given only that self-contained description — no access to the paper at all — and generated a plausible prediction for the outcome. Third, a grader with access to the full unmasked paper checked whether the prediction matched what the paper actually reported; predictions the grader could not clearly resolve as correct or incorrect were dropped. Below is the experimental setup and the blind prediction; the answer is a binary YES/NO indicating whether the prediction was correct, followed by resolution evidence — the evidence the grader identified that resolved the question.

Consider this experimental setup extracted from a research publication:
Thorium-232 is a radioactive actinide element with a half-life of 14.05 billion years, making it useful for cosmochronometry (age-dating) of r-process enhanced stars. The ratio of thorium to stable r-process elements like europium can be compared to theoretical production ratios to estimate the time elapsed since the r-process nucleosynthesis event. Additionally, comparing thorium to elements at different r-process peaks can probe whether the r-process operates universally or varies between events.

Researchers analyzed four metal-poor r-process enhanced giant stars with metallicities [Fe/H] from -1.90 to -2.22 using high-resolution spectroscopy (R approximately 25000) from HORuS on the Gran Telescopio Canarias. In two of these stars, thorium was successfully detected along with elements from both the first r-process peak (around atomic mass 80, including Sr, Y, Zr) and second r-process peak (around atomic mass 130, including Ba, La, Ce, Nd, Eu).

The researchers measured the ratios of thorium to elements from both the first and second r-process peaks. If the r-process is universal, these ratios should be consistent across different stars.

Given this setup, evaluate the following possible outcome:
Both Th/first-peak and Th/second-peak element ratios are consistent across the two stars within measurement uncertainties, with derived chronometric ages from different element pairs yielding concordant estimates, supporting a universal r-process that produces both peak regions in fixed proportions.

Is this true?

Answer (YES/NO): NO